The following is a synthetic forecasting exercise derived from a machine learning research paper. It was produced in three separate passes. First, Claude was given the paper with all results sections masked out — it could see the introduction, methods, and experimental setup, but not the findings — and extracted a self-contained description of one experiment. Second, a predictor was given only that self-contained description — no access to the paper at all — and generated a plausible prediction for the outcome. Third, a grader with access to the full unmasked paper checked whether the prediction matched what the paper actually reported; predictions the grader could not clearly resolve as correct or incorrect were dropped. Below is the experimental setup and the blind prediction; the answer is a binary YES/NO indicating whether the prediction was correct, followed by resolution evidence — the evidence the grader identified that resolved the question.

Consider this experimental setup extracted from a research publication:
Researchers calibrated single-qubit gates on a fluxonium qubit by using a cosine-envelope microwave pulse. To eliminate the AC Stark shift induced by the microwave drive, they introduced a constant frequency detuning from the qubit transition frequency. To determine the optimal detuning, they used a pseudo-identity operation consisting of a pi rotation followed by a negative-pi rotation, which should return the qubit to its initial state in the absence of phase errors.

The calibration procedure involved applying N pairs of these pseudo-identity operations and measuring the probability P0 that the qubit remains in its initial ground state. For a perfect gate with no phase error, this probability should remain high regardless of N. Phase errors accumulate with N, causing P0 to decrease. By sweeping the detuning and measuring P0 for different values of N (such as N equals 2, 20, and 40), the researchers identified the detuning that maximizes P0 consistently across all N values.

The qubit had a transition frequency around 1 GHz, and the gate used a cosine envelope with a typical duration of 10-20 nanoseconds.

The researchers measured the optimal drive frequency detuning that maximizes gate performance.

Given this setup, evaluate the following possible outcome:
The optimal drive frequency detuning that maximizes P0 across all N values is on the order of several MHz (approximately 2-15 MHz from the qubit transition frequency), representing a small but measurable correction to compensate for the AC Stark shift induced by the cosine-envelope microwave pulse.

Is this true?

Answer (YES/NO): YES